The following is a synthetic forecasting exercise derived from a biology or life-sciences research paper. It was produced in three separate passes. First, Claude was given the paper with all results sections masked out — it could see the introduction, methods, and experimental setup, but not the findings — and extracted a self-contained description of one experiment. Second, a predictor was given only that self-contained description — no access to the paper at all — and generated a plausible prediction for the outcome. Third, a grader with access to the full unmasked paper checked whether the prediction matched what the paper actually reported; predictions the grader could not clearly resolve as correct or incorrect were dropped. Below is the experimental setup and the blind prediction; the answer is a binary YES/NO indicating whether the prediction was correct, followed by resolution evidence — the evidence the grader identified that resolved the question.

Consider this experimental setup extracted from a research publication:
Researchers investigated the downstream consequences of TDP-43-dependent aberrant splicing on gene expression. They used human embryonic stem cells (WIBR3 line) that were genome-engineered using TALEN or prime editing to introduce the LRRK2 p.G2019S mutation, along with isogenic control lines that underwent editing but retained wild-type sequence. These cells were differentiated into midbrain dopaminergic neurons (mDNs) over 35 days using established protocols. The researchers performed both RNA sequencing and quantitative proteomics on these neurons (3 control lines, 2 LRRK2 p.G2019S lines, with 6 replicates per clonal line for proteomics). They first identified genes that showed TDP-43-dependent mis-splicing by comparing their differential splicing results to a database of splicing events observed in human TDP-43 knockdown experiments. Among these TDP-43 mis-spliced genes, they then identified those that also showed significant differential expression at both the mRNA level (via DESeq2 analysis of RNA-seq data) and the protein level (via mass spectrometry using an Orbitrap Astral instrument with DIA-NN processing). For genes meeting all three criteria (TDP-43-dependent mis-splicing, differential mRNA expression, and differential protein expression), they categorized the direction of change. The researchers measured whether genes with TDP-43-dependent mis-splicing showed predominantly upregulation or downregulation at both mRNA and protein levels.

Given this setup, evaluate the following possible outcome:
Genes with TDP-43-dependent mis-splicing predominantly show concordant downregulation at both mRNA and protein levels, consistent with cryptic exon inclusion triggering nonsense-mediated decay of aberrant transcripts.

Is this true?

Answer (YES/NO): YES